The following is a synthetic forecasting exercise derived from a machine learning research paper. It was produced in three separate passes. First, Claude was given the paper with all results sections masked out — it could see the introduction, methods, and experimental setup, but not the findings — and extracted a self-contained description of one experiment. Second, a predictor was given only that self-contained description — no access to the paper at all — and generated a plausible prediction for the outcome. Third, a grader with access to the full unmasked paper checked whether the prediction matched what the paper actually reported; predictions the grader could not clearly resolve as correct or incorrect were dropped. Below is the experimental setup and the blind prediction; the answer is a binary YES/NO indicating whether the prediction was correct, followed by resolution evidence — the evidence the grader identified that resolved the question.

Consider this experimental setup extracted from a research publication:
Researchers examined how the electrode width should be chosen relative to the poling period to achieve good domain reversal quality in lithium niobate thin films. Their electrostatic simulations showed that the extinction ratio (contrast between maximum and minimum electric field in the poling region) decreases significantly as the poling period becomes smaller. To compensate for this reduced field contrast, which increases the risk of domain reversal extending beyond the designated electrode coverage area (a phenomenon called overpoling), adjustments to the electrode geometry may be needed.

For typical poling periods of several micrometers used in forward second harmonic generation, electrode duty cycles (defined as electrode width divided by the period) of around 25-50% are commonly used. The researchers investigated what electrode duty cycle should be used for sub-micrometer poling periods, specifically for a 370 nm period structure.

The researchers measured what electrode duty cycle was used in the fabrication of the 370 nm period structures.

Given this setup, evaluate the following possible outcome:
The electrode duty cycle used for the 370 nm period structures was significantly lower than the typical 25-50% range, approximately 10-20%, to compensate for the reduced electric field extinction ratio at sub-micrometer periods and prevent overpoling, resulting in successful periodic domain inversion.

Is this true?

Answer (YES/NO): YES